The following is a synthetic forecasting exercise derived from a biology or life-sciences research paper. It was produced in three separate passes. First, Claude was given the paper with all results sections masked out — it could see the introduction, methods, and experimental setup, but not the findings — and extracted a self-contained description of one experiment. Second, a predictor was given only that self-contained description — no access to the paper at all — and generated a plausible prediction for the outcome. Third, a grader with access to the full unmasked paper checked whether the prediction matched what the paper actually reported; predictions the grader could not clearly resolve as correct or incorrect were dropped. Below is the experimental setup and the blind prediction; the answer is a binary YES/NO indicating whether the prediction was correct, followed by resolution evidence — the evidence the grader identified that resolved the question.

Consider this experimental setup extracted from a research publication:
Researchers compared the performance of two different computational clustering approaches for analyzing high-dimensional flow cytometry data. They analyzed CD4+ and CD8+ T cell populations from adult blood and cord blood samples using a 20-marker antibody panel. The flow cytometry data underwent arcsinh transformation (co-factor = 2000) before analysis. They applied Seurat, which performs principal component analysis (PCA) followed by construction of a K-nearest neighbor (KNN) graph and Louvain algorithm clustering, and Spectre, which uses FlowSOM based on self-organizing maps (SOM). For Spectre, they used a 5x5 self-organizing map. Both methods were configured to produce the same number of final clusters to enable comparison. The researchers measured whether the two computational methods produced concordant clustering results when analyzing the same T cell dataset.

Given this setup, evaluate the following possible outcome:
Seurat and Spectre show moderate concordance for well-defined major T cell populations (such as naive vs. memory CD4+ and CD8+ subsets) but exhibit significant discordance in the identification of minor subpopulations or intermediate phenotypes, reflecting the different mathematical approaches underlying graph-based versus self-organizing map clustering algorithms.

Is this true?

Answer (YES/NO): NO